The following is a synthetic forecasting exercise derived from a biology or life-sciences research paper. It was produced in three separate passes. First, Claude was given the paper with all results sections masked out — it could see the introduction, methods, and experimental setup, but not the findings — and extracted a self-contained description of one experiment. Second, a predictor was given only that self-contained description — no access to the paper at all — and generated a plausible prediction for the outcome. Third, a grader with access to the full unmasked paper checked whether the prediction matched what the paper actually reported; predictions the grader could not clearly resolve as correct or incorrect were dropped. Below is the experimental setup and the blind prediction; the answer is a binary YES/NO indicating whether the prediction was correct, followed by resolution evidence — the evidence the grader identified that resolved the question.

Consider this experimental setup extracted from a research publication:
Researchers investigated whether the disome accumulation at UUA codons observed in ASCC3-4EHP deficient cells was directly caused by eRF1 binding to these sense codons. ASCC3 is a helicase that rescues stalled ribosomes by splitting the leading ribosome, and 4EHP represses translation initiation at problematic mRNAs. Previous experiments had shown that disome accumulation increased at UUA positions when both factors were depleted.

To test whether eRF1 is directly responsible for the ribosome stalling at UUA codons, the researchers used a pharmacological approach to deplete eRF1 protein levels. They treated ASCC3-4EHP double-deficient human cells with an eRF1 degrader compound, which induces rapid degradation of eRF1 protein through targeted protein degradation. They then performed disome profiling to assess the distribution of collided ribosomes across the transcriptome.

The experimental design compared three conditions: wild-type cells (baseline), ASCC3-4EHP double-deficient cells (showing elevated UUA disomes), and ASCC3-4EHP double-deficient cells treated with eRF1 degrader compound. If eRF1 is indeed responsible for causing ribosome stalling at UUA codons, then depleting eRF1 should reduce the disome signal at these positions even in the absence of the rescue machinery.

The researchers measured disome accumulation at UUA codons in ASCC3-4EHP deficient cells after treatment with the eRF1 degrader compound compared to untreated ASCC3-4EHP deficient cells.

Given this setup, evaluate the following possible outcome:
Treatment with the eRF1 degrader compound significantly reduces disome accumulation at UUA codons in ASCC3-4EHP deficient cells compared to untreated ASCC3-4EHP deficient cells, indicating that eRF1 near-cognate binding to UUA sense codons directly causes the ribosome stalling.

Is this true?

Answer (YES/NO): YES